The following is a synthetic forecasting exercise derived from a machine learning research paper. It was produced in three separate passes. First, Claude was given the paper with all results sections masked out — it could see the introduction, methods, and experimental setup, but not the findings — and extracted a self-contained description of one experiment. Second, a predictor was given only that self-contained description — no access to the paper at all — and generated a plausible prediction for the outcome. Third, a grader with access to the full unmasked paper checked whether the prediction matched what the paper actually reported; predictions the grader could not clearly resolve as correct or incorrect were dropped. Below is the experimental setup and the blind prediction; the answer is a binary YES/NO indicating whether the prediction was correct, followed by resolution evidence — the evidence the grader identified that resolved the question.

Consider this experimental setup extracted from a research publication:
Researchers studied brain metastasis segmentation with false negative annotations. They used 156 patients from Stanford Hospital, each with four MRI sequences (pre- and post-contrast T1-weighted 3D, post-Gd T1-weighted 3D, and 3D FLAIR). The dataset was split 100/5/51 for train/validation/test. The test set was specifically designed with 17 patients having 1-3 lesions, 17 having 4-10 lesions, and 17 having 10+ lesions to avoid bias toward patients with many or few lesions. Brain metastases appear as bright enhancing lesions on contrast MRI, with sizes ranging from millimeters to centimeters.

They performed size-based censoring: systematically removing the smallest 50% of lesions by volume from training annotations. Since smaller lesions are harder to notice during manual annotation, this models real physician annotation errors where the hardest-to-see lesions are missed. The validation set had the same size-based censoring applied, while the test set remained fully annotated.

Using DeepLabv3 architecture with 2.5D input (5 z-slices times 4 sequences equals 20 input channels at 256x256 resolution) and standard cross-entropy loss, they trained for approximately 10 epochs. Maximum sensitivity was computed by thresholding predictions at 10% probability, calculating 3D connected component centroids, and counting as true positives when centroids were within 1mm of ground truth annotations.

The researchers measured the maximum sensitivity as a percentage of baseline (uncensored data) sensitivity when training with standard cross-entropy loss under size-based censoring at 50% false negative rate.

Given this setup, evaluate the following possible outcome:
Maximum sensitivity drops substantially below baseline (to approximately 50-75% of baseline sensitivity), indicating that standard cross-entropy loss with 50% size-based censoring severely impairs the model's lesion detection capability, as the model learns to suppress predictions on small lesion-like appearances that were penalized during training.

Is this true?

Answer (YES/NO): NO